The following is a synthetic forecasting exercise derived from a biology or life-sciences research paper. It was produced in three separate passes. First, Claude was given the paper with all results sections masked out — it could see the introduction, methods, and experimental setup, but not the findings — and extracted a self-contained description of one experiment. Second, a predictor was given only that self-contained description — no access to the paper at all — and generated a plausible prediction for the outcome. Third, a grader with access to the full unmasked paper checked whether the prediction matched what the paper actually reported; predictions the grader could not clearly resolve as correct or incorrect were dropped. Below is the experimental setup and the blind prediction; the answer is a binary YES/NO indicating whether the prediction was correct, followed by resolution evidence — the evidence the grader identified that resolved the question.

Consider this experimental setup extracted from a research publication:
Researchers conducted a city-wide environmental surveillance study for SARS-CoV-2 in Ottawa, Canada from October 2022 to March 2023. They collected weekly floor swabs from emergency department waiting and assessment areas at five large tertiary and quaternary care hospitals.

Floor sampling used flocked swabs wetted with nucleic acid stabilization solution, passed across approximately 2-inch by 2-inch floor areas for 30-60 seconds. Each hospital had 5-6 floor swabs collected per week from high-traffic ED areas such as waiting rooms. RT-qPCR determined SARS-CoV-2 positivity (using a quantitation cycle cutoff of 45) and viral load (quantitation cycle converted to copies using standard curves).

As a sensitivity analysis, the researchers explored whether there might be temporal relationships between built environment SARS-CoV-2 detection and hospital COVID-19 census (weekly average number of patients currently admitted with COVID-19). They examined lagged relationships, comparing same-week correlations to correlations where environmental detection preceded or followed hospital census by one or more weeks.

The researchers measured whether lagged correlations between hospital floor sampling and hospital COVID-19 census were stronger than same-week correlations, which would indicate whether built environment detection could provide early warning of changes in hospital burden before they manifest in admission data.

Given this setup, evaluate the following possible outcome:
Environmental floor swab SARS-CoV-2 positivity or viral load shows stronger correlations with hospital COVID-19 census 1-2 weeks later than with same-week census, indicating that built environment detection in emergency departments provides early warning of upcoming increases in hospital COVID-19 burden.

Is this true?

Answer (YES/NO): NO